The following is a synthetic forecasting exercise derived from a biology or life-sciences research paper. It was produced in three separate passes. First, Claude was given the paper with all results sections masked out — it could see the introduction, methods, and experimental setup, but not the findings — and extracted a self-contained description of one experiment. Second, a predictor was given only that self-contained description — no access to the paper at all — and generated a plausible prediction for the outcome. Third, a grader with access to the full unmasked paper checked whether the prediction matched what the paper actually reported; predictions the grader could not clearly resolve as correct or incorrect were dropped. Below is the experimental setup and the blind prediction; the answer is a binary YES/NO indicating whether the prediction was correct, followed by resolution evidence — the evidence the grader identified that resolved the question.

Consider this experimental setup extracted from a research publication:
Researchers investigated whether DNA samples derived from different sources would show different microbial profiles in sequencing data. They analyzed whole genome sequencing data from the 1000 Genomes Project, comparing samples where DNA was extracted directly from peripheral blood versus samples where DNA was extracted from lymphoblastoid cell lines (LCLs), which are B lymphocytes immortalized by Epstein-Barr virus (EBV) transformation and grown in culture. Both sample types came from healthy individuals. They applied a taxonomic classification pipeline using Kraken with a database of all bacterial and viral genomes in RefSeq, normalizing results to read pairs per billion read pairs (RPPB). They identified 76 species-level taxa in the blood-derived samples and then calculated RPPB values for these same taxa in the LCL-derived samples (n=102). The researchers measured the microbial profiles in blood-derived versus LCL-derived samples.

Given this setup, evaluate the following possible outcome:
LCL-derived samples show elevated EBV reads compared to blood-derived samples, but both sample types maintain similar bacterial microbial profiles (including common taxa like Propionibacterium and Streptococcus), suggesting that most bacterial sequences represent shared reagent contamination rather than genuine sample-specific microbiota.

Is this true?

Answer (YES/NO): NO